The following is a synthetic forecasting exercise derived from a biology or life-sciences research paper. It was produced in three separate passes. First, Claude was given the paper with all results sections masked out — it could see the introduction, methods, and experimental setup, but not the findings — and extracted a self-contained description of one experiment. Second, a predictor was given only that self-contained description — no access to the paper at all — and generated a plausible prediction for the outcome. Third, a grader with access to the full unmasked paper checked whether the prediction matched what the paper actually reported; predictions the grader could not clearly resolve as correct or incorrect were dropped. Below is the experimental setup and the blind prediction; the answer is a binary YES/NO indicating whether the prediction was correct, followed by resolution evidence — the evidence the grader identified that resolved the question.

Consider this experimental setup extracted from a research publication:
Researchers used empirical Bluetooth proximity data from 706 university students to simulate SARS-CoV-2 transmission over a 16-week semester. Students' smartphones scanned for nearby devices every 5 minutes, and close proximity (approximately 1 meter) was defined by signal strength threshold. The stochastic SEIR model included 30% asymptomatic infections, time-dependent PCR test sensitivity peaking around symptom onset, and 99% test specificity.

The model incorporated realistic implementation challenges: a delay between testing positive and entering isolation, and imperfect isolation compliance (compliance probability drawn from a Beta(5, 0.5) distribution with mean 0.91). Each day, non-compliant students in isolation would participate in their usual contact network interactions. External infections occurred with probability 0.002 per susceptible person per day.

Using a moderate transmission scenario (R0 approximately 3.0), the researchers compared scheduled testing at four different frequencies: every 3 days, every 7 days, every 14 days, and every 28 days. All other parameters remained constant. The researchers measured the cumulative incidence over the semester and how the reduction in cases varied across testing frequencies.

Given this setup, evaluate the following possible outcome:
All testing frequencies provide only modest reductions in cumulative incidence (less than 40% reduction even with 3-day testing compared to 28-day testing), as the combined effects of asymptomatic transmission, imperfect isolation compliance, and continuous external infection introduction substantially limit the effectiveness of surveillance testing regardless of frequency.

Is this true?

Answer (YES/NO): YES